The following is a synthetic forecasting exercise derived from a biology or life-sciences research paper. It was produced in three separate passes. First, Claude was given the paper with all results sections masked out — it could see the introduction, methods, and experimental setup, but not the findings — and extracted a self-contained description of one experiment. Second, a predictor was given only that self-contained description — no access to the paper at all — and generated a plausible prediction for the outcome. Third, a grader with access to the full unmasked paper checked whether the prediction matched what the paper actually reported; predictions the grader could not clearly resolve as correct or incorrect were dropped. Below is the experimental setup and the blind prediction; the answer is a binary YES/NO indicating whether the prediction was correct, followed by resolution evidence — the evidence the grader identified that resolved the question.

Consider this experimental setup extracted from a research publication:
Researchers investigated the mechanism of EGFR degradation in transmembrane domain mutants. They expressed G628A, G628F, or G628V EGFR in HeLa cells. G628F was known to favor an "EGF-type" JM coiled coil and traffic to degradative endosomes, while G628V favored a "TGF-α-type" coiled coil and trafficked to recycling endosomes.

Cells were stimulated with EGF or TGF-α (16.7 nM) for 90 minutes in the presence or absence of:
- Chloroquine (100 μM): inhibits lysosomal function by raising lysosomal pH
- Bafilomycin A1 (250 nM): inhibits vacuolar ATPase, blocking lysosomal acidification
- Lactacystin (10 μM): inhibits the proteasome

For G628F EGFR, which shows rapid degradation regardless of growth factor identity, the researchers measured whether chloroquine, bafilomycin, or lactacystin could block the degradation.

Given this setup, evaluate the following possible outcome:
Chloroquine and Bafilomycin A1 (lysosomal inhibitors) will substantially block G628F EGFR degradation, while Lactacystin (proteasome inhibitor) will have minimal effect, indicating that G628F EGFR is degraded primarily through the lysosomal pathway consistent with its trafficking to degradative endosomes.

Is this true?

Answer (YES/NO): YES